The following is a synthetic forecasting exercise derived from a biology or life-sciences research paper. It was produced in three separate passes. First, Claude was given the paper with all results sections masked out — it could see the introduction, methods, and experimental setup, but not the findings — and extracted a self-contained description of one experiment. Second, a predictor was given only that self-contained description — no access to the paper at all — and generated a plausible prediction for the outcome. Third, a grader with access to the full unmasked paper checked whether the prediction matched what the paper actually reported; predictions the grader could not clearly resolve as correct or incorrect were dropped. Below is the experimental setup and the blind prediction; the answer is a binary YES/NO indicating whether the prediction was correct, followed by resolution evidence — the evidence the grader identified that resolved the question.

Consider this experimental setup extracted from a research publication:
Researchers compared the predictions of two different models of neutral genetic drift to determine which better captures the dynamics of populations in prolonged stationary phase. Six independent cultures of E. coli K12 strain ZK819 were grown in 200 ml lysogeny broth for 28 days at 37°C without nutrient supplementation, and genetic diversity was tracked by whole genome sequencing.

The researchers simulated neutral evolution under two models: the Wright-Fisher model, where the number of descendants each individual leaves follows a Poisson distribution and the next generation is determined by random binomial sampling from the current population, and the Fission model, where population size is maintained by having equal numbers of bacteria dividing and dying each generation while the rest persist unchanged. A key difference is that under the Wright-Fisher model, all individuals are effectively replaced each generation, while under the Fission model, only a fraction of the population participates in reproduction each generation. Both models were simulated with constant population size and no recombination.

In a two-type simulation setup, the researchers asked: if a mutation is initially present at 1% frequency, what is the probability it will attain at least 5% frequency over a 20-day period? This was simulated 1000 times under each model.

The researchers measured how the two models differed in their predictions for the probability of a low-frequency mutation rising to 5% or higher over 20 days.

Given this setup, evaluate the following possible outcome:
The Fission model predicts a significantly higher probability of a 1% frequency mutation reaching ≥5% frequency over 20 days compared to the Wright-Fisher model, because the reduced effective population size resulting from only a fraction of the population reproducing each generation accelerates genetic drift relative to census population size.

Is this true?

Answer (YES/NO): YES